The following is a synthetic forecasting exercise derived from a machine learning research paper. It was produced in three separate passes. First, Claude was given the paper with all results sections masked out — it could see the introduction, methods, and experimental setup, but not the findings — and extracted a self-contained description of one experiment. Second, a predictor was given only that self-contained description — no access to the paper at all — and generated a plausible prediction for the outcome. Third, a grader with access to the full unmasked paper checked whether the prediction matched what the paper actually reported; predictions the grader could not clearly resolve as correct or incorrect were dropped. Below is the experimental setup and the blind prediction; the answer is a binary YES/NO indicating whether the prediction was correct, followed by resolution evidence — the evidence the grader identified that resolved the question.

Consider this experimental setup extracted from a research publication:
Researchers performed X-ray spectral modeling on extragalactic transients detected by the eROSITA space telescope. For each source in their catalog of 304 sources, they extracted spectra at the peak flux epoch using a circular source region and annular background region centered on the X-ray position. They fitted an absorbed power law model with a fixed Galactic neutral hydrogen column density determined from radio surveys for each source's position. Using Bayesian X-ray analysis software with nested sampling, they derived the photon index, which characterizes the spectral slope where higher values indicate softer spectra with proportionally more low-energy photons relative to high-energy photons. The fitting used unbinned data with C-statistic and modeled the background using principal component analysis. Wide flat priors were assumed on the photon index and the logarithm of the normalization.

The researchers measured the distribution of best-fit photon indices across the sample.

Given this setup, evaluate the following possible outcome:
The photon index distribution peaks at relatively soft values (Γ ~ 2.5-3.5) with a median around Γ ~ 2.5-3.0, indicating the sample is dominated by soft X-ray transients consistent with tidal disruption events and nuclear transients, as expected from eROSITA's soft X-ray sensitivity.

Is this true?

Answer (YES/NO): NO